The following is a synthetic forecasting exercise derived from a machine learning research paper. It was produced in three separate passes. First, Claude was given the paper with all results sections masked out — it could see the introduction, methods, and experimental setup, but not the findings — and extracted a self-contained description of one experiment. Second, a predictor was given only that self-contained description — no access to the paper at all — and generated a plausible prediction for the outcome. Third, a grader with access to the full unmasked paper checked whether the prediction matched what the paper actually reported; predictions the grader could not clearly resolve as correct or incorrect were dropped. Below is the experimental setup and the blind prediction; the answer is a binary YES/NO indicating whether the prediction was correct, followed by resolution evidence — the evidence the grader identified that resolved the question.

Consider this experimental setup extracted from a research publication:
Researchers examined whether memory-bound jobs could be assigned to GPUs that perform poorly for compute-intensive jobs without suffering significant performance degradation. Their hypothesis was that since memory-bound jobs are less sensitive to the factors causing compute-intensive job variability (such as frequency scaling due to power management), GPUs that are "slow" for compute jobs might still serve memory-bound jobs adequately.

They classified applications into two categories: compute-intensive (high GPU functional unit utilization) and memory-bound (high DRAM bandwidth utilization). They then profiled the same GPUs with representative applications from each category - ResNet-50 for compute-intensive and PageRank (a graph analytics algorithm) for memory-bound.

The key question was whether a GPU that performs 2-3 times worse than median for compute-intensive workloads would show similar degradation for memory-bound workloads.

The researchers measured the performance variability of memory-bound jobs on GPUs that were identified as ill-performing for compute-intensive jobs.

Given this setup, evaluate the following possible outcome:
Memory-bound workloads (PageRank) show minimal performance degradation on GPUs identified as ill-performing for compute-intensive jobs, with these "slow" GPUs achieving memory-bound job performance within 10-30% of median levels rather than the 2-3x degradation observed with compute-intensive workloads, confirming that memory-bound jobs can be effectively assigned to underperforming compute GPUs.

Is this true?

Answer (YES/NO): YES